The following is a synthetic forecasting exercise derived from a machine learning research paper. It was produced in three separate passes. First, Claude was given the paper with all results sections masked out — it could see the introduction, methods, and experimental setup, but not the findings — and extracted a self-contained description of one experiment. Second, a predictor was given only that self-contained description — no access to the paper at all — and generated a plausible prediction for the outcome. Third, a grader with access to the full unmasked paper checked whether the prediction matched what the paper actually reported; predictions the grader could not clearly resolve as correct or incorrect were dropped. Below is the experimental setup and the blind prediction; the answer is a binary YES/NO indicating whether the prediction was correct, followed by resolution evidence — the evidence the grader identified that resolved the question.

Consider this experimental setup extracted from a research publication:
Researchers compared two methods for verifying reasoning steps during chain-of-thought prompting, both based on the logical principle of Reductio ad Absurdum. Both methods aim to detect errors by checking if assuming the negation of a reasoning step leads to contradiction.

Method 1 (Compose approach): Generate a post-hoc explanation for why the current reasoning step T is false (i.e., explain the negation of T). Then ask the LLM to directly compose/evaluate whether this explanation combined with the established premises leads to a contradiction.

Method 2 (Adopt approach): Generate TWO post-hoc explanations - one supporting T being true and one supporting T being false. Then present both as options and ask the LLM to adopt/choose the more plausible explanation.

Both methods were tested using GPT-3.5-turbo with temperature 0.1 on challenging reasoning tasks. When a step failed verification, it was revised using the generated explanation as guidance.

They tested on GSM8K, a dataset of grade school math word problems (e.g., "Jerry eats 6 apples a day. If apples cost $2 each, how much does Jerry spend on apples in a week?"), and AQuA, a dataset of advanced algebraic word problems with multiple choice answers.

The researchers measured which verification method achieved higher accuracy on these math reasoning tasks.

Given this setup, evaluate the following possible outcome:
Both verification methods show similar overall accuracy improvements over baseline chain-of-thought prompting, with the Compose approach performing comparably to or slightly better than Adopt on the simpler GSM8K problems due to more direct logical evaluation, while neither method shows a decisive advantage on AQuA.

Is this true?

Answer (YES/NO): NO